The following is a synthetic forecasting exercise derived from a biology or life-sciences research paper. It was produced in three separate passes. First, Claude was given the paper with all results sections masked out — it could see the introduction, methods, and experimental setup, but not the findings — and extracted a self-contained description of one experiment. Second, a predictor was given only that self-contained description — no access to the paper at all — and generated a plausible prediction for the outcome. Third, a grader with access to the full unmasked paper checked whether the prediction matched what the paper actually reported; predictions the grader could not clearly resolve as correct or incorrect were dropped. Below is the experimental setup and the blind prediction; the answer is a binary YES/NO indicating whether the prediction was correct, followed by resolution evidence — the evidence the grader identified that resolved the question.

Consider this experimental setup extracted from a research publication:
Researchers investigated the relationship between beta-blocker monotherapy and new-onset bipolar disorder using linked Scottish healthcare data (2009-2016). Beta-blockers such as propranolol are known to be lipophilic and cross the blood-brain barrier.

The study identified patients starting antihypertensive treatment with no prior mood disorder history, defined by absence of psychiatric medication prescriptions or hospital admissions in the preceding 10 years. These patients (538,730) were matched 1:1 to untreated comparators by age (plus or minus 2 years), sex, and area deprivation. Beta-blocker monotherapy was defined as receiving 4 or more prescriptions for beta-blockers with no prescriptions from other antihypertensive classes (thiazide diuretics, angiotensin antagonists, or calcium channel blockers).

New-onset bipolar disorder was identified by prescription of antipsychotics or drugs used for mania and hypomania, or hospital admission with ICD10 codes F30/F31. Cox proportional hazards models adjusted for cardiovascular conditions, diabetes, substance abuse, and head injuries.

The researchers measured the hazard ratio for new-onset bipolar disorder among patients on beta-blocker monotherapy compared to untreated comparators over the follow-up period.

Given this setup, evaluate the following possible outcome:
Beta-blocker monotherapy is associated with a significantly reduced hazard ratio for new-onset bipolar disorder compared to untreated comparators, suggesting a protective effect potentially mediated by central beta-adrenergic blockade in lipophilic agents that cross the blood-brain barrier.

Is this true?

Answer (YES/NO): NO